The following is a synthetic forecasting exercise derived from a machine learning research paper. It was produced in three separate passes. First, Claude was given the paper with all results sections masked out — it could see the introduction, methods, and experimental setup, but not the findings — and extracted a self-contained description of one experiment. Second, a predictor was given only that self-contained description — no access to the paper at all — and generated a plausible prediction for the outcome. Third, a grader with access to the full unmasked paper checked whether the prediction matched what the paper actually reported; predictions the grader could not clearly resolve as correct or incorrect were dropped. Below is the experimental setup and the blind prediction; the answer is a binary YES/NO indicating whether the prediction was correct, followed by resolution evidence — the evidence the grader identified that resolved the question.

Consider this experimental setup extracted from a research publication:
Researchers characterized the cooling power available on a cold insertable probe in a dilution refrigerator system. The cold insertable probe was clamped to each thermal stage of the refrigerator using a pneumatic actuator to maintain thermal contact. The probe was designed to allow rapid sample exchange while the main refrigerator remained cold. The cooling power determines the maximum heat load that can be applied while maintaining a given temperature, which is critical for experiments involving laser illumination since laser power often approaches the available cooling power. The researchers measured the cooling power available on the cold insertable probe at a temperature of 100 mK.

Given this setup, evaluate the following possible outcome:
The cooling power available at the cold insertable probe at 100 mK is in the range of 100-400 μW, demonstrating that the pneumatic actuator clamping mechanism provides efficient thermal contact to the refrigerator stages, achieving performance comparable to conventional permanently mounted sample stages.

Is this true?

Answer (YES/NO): YES